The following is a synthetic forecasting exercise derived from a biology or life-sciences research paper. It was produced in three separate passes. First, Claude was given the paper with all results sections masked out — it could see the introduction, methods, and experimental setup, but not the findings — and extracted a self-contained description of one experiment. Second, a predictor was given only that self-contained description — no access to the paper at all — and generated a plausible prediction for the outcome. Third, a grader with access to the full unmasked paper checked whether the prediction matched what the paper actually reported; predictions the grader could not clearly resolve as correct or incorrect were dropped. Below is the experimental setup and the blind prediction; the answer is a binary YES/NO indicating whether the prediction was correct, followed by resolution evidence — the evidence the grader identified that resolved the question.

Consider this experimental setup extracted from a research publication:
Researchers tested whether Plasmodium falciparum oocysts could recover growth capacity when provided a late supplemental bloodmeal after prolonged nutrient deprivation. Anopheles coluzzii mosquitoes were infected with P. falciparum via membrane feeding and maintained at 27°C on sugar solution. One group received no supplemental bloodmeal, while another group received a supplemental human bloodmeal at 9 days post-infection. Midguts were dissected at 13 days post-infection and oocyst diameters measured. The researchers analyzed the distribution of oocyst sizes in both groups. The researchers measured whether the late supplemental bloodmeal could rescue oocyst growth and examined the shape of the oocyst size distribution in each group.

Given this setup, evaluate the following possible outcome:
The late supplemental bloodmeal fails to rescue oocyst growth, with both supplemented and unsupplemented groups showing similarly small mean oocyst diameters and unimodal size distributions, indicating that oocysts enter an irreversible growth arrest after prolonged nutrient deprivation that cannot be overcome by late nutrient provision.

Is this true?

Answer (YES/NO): NO